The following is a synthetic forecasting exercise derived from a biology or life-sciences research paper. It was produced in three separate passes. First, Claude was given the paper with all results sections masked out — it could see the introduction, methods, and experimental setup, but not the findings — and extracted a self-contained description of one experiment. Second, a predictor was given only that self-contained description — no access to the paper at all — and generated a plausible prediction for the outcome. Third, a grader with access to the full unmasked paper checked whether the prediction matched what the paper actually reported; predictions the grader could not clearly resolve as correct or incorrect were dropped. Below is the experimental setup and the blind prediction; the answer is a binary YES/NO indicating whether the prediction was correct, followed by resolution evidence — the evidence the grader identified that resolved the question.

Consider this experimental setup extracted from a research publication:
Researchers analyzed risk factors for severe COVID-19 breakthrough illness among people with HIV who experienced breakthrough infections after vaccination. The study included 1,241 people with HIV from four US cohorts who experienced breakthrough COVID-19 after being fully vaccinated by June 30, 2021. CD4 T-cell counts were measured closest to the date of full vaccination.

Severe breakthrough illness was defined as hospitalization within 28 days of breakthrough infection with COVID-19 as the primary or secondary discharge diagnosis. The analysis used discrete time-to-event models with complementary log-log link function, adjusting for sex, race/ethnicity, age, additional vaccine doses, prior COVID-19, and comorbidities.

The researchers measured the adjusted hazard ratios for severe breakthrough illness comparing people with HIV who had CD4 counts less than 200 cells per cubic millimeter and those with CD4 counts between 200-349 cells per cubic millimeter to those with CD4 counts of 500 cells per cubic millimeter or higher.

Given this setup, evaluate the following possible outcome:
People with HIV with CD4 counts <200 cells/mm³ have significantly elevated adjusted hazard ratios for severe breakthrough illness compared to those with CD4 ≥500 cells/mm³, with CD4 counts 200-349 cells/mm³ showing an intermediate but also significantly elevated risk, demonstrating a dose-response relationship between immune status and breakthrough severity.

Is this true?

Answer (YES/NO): NO